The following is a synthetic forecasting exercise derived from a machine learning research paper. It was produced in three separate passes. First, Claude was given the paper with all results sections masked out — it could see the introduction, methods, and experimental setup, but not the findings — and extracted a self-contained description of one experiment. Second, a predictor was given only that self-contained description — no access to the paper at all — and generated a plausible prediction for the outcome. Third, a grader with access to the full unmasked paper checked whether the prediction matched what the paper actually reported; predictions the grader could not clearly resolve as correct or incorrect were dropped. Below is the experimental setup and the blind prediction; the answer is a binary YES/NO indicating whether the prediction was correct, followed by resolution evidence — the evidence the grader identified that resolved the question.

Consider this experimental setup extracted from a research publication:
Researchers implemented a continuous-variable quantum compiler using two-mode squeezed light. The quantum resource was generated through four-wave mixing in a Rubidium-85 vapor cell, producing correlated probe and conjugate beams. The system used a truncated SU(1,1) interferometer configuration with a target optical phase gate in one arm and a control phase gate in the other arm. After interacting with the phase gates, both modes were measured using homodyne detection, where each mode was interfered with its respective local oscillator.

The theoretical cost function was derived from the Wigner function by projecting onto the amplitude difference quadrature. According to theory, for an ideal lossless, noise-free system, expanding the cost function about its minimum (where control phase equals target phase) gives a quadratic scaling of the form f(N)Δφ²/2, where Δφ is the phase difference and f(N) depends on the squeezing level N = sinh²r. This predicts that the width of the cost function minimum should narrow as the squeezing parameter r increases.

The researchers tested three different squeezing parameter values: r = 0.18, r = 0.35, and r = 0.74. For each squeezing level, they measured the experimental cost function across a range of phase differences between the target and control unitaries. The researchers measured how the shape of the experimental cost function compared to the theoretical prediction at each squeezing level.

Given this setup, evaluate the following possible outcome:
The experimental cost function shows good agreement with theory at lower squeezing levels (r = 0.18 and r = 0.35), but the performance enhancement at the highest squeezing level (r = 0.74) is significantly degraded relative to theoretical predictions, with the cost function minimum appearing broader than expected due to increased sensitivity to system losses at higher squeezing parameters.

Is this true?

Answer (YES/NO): NO